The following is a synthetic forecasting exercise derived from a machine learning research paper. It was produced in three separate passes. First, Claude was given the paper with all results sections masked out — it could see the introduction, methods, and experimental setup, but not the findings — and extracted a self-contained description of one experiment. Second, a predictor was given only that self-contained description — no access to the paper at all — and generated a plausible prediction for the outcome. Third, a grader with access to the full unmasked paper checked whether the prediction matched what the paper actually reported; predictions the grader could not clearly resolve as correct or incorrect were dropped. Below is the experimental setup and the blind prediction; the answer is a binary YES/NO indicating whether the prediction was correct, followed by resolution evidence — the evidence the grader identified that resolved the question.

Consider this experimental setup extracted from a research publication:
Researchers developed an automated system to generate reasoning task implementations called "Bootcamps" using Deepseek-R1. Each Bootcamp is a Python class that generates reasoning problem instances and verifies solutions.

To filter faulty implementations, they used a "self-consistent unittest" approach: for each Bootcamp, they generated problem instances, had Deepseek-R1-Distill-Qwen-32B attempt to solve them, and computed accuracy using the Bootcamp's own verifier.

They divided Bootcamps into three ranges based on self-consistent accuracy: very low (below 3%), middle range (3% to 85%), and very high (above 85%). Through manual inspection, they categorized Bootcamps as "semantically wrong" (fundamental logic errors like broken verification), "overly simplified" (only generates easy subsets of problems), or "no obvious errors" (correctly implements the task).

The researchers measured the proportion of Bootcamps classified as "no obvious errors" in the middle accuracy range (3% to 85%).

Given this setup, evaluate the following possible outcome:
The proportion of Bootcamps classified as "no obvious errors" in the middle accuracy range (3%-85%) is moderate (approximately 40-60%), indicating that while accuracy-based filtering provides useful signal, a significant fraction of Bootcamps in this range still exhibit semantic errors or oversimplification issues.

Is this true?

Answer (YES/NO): NO